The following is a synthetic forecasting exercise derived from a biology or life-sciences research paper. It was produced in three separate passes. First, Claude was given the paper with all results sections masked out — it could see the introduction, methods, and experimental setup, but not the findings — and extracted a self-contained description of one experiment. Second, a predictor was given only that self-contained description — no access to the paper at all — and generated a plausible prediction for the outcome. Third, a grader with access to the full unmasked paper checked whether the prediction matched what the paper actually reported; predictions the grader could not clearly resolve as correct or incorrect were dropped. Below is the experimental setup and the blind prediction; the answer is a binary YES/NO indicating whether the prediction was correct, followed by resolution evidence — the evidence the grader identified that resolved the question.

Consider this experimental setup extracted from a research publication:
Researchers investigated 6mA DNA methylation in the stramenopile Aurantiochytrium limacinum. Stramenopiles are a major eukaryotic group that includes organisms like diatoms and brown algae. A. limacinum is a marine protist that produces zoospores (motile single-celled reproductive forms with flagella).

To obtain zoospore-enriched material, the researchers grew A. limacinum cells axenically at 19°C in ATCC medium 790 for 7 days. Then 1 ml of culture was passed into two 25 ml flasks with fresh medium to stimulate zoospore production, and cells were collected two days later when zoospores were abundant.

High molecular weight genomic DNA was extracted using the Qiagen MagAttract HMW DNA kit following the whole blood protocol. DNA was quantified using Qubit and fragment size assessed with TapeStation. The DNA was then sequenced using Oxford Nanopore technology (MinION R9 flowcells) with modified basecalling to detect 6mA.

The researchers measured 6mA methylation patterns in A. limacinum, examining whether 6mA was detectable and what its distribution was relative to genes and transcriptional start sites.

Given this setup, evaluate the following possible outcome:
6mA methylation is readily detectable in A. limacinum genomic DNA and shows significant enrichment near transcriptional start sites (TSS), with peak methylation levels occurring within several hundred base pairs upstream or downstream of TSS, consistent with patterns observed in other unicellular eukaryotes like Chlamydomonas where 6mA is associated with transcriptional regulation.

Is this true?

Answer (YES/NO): YES